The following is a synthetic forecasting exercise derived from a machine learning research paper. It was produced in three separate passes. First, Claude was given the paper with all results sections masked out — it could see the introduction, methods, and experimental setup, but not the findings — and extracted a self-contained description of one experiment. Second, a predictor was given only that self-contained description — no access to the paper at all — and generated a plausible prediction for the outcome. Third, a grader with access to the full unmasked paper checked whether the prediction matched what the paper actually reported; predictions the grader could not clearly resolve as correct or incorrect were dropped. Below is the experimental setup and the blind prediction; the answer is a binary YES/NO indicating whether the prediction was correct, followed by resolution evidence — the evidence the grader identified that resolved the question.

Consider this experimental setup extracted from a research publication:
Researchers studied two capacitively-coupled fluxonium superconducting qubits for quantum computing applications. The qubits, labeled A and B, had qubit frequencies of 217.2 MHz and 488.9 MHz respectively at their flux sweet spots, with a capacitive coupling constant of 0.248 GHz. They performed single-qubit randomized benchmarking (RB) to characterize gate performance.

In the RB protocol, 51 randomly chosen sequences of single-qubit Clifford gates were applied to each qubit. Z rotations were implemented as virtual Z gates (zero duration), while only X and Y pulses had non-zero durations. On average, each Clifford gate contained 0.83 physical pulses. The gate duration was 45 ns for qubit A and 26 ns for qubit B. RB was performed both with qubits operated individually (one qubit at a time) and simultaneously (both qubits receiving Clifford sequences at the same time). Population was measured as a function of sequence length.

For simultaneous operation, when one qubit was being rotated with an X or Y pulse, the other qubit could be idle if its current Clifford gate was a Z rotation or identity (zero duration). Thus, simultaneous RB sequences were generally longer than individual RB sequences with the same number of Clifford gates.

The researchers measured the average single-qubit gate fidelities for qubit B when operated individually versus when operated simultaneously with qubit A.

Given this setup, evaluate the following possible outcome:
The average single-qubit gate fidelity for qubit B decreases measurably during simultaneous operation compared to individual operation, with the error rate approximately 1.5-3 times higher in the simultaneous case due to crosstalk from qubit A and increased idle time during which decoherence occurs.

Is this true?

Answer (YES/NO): NO